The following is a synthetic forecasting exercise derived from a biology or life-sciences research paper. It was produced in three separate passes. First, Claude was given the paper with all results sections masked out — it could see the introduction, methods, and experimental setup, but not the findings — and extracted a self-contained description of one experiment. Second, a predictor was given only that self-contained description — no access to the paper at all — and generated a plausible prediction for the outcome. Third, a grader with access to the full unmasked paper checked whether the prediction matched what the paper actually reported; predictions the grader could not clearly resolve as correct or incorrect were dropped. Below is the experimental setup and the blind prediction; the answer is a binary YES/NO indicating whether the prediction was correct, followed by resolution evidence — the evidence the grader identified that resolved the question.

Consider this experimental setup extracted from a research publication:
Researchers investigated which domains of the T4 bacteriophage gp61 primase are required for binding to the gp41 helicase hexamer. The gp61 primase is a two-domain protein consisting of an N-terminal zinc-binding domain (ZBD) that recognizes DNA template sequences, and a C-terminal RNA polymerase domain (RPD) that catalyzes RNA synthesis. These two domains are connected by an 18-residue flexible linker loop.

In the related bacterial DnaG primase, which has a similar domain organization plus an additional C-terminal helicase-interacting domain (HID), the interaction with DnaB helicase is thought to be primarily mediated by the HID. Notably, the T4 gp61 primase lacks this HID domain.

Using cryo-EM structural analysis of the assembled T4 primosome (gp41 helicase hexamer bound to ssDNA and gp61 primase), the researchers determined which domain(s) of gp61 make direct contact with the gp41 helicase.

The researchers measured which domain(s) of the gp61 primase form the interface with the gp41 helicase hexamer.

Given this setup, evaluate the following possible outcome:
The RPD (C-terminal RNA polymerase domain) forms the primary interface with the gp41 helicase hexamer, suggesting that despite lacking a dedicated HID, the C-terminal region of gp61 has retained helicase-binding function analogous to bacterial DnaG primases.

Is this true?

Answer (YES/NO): NO